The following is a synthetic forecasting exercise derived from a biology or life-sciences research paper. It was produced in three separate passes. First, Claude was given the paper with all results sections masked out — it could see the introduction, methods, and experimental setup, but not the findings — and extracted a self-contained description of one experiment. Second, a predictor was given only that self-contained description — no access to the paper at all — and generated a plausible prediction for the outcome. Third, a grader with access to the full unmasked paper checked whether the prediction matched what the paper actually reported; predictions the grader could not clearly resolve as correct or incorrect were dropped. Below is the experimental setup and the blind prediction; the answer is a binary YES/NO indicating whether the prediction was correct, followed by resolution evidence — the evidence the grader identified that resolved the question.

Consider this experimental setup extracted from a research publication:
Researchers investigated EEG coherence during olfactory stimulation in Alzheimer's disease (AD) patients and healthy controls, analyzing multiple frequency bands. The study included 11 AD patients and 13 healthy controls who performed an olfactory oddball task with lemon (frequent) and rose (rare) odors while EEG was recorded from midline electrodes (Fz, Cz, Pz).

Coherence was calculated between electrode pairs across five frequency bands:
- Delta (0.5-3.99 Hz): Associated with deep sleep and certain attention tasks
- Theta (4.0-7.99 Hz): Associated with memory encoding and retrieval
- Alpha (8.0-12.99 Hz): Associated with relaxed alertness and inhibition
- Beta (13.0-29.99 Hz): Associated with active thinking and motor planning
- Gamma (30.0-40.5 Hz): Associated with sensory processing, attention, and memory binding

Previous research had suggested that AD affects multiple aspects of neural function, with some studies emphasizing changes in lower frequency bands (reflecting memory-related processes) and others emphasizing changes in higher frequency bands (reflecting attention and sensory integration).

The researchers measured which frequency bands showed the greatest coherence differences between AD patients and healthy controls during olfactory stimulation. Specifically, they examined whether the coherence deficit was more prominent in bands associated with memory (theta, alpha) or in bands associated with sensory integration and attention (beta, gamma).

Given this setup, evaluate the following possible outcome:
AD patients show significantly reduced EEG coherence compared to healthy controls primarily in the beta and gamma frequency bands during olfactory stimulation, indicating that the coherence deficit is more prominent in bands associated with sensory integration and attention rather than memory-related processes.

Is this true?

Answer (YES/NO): YES